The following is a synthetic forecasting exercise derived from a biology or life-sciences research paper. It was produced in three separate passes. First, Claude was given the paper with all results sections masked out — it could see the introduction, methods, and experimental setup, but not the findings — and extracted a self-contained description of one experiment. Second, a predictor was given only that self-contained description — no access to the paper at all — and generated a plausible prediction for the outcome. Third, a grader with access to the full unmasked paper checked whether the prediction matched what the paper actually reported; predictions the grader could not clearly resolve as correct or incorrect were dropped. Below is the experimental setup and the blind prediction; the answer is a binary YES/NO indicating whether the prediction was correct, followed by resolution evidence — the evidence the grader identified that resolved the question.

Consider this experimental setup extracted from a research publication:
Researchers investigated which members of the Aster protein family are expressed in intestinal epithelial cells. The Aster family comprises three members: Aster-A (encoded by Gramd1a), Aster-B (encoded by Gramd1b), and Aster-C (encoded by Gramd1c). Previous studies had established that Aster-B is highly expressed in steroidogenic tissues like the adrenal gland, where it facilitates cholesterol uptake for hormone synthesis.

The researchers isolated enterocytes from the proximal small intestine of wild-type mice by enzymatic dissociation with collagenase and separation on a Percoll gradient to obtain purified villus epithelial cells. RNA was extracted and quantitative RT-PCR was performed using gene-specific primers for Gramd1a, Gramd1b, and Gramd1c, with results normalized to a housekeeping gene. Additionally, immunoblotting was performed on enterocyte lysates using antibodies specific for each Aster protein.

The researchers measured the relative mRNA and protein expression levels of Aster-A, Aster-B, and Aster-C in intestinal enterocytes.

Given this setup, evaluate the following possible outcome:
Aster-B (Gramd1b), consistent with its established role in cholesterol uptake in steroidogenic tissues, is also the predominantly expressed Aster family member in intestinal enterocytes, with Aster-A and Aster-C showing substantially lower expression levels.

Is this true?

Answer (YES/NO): NO